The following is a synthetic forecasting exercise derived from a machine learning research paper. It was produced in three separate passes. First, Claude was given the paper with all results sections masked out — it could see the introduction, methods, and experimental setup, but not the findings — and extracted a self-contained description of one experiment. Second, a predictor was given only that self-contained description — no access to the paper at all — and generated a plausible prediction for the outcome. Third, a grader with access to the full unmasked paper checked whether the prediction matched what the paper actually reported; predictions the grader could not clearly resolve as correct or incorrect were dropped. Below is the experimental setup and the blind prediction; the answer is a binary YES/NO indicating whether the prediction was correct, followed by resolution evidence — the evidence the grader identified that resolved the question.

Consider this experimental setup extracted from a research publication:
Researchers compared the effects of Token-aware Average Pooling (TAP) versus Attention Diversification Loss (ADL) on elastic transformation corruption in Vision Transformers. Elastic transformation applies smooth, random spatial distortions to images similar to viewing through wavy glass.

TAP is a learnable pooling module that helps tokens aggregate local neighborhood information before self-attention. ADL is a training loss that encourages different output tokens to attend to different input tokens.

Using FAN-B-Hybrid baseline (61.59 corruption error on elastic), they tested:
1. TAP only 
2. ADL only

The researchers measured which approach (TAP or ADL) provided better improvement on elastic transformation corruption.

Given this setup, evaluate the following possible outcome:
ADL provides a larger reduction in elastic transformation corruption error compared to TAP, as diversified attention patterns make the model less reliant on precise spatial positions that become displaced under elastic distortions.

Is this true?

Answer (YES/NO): YES